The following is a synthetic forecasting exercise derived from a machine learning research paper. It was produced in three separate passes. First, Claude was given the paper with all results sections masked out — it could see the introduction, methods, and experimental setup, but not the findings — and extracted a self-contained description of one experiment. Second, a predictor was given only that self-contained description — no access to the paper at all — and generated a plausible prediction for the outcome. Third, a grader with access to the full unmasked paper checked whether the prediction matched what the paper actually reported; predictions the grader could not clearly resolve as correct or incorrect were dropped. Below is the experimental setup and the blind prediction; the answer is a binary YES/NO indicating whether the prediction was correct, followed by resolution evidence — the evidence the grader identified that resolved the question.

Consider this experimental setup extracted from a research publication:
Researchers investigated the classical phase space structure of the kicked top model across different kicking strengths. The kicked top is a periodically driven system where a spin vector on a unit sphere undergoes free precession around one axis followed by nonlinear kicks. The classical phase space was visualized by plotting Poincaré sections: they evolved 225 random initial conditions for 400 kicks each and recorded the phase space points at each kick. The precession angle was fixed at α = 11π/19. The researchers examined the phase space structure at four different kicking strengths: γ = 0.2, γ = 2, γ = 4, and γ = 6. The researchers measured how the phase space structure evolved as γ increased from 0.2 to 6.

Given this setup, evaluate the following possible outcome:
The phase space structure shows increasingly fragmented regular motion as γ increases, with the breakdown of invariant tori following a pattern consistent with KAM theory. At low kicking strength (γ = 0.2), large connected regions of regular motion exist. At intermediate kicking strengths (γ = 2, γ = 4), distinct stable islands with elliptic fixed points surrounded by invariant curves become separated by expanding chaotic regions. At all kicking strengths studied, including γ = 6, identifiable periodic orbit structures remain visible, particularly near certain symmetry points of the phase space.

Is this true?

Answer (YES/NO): NO